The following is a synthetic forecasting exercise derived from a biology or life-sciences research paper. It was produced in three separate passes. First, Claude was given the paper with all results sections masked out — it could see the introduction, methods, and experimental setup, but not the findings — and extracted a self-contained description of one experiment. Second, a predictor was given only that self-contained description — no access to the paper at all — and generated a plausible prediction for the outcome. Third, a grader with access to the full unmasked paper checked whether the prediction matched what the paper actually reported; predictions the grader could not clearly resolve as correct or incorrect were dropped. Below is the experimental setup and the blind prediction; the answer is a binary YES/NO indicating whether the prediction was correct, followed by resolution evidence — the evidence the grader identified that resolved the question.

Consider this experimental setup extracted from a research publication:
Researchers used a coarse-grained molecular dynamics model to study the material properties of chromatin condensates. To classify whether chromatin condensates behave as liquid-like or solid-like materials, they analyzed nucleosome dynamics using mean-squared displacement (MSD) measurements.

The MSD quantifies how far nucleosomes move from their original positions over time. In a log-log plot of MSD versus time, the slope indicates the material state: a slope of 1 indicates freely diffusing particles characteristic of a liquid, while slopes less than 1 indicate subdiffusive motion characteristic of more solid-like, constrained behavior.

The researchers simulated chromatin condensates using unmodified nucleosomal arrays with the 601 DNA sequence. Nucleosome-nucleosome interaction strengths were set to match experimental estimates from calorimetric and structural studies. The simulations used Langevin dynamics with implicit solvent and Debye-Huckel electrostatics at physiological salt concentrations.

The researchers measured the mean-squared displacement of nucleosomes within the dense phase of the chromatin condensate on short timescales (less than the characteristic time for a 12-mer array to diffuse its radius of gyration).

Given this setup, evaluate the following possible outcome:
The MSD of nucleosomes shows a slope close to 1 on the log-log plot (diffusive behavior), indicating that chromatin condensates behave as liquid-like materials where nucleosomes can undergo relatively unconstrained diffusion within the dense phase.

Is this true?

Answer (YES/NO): NO